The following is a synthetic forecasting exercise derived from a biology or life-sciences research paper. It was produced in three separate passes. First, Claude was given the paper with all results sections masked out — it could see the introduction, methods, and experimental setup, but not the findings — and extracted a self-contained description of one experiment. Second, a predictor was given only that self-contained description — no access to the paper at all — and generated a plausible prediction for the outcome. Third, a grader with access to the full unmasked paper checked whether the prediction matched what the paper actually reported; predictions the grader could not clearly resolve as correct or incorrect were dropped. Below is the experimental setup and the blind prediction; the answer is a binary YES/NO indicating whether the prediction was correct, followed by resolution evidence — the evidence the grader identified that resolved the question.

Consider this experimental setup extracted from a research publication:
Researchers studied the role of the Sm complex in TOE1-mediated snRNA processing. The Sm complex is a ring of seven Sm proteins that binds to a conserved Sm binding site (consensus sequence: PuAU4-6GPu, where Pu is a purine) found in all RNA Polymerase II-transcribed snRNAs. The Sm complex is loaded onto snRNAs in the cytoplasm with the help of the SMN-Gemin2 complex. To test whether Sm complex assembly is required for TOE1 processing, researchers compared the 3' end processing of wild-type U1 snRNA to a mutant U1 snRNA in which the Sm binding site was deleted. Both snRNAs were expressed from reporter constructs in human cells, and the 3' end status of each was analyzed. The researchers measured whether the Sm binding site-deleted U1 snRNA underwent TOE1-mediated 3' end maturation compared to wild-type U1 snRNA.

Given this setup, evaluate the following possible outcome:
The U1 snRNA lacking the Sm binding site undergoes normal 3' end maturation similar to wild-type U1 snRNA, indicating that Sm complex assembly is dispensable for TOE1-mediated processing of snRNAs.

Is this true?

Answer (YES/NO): NO